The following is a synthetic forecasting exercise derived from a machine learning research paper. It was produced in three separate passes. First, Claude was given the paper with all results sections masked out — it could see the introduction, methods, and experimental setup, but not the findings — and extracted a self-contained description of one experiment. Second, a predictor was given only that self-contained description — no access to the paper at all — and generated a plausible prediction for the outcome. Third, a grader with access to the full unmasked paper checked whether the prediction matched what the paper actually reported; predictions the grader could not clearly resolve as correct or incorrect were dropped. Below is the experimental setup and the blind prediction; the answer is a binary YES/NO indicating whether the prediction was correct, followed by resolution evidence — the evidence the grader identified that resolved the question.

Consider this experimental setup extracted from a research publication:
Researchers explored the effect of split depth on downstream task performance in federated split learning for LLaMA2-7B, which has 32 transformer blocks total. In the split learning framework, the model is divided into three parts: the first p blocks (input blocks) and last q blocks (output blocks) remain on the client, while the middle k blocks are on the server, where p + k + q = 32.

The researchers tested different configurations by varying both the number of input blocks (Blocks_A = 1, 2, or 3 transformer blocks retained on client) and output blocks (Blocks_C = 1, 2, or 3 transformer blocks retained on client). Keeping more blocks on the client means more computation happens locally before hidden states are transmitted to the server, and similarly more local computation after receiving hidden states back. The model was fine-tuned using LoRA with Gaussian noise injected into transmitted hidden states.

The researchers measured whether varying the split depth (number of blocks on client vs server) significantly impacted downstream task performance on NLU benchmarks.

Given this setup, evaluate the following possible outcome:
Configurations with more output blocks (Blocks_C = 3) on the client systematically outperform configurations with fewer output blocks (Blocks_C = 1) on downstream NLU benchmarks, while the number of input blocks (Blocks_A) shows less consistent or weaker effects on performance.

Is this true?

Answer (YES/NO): NO